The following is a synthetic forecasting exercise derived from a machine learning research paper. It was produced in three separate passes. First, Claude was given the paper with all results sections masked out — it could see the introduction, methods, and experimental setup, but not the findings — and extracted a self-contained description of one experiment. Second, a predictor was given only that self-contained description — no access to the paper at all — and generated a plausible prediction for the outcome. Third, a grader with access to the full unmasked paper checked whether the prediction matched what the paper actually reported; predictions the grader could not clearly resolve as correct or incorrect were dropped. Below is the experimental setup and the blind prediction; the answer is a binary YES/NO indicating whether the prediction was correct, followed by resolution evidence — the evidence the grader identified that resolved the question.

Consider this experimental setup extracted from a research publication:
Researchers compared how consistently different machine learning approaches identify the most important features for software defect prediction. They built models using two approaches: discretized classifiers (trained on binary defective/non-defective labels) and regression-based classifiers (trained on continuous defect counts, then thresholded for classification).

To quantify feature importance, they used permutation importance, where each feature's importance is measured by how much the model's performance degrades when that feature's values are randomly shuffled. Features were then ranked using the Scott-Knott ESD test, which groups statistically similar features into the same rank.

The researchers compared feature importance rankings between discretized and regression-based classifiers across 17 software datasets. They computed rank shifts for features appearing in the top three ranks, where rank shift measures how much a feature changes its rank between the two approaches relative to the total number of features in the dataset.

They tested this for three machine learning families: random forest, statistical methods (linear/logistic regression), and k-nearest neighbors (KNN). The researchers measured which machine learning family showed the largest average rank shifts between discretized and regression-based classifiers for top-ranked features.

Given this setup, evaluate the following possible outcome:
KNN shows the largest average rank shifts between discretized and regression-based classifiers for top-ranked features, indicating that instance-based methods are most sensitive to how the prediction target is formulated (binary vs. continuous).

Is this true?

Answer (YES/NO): NO